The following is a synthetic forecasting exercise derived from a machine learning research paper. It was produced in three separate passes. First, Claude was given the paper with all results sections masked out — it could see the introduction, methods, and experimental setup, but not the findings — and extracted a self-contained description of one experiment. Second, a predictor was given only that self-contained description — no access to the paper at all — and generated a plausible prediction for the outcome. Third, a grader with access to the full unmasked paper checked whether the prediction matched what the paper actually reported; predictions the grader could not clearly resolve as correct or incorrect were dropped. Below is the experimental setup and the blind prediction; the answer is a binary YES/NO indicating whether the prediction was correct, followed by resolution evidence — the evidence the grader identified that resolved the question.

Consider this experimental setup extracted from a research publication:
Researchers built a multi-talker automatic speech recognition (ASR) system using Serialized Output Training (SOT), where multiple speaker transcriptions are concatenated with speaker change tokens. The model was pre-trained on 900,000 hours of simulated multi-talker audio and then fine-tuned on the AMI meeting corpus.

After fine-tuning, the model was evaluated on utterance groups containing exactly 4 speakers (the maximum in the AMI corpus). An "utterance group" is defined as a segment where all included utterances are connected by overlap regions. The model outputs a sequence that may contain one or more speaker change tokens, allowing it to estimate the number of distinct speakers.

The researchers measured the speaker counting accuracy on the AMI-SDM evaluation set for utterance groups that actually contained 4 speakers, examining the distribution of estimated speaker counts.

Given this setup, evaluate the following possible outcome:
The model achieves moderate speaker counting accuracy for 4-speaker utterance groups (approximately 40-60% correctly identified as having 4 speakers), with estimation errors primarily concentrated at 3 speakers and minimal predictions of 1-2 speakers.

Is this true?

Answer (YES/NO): NO